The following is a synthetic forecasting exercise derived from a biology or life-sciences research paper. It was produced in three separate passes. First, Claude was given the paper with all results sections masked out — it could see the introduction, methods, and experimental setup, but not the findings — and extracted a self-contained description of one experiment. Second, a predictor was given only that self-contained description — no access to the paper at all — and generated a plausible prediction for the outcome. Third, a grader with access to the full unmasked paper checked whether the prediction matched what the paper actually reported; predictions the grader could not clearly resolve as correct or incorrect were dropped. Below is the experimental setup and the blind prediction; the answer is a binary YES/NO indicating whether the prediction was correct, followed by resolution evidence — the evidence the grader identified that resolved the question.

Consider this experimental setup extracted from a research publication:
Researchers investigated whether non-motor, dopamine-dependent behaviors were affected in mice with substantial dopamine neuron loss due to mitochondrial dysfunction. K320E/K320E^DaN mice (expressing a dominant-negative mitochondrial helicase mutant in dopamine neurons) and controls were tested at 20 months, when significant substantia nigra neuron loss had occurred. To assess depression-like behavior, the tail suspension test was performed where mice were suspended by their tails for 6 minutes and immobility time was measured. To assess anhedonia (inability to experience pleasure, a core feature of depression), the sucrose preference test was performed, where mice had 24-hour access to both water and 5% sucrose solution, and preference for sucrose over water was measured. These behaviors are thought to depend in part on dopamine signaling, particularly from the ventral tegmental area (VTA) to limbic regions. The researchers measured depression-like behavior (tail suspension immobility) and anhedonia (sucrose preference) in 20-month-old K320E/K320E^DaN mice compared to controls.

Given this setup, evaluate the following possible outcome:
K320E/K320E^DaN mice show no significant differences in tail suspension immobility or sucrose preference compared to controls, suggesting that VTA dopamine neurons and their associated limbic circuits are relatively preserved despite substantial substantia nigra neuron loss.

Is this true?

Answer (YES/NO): NO